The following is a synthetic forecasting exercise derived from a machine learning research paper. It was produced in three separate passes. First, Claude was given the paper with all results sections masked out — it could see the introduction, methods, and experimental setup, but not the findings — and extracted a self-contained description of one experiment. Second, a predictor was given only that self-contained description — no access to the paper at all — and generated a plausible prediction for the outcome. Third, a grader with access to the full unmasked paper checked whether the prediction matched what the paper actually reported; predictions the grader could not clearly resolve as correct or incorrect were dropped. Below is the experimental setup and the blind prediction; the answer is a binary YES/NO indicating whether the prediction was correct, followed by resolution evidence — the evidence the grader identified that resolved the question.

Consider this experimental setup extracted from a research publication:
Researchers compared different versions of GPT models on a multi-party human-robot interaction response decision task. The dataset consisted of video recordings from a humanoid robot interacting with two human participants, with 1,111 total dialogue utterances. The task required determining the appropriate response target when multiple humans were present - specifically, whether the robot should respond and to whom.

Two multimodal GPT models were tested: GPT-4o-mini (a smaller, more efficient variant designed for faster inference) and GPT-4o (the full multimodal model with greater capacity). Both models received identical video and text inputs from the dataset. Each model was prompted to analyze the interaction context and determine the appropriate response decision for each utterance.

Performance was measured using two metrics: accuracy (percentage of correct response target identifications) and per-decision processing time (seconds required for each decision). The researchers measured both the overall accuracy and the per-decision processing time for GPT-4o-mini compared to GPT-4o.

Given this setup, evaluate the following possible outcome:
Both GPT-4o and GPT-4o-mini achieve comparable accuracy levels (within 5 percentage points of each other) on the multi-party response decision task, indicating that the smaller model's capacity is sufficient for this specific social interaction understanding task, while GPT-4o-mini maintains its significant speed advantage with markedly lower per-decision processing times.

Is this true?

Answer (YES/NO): NO